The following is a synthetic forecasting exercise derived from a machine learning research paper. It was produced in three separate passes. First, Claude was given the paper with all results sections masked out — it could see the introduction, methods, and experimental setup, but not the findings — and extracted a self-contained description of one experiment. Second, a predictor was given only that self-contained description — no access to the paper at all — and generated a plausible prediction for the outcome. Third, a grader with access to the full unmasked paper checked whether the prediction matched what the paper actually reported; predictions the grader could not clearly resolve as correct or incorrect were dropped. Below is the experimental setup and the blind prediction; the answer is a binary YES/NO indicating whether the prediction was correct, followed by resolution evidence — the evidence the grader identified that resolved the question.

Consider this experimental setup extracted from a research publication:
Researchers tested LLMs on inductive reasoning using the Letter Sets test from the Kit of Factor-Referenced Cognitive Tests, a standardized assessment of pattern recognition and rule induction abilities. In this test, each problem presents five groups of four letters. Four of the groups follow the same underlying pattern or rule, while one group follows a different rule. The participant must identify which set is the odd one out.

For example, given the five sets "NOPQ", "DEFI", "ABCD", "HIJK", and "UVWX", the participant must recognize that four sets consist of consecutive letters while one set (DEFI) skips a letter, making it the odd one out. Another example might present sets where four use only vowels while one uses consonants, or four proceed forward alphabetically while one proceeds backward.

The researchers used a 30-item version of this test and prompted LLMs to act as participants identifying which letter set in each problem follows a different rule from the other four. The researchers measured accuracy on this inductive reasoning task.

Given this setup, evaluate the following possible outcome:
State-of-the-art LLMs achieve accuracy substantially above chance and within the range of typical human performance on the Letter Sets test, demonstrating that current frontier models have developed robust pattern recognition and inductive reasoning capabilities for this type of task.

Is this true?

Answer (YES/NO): NO